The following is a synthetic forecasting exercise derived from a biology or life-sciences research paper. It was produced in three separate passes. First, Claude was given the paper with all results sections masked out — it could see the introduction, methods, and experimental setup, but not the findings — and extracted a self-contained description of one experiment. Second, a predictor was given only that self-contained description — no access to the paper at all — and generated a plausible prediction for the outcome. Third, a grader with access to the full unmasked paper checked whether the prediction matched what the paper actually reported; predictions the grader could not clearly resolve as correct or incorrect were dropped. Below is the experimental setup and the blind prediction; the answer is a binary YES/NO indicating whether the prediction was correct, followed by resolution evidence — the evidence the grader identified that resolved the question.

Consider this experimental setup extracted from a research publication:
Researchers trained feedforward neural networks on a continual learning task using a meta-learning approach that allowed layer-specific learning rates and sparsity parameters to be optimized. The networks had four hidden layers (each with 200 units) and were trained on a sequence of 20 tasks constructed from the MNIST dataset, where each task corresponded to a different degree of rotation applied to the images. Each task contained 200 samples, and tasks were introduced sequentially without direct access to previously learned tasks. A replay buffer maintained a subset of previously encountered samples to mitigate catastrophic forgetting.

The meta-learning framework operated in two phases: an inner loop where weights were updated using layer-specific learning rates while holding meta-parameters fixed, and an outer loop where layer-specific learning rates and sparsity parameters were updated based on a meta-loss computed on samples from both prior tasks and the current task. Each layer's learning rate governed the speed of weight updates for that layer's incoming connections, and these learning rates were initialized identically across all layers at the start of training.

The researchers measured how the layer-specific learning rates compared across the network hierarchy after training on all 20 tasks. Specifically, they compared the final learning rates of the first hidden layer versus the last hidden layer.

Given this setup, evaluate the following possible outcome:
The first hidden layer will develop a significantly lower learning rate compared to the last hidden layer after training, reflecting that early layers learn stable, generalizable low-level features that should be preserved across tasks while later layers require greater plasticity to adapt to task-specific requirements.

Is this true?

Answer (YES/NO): YES